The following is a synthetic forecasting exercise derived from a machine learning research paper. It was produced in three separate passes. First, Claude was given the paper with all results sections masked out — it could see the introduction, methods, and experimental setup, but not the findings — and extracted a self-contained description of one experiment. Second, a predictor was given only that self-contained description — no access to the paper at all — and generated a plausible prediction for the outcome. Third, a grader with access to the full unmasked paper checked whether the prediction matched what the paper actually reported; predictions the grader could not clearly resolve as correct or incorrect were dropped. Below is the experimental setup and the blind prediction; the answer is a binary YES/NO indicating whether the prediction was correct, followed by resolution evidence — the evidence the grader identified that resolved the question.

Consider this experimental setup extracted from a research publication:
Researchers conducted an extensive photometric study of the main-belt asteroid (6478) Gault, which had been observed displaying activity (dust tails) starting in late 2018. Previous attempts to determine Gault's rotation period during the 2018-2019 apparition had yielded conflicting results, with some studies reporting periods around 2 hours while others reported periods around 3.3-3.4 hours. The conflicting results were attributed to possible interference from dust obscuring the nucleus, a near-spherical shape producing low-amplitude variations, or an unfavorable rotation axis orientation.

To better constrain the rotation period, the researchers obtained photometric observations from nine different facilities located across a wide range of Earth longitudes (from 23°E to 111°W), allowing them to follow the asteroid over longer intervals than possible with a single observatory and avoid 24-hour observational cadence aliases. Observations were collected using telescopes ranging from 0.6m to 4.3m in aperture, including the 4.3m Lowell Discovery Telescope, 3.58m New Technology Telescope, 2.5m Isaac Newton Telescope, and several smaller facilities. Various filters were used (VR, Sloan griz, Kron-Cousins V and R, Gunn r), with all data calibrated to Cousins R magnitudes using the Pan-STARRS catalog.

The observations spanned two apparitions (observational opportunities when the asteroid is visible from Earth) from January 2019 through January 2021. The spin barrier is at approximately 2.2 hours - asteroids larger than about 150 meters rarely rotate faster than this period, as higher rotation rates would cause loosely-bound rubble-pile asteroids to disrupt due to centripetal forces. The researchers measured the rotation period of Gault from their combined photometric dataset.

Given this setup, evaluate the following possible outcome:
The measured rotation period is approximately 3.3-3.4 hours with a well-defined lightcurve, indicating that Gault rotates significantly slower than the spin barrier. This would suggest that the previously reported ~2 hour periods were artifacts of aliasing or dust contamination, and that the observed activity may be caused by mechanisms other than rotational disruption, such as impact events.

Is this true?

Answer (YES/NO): NO